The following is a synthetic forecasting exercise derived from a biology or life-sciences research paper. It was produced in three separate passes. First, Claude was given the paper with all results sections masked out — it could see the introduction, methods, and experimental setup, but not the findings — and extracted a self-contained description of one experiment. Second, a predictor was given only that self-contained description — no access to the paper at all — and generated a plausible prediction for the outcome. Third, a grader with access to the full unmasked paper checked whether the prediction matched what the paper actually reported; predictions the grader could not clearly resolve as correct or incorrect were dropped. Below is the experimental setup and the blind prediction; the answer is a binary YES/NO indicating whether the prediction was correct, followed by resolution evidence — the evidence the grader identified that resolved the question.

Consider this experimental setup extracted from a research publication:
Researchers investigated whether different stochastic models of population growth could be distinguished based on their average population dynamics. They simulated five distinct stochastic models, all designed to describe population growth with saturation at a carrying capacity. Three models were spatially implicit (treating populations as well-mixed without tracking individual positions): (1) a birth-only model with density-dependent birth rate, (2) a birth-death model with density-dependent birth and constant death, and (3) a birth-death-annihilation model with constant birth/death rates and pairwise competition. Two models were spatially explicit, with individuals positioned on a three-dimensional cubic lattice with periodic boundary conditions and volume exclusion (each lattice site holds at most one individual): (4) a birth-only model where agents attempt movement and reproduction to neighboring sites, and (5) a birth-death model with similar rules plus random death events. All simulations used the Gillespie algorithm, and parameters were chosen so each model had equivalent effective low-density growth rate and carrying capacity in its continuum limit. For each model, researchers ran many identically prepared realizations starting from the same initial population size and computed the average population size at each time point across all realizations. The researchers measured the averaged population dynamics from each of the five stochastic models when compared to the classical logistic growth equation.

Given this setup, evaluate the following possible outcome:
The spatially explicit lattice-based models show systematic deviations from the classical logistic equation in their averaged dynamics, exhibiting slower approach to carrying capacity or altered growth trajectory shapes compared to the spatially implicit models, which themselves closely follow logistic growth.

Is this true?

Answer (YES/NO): NO